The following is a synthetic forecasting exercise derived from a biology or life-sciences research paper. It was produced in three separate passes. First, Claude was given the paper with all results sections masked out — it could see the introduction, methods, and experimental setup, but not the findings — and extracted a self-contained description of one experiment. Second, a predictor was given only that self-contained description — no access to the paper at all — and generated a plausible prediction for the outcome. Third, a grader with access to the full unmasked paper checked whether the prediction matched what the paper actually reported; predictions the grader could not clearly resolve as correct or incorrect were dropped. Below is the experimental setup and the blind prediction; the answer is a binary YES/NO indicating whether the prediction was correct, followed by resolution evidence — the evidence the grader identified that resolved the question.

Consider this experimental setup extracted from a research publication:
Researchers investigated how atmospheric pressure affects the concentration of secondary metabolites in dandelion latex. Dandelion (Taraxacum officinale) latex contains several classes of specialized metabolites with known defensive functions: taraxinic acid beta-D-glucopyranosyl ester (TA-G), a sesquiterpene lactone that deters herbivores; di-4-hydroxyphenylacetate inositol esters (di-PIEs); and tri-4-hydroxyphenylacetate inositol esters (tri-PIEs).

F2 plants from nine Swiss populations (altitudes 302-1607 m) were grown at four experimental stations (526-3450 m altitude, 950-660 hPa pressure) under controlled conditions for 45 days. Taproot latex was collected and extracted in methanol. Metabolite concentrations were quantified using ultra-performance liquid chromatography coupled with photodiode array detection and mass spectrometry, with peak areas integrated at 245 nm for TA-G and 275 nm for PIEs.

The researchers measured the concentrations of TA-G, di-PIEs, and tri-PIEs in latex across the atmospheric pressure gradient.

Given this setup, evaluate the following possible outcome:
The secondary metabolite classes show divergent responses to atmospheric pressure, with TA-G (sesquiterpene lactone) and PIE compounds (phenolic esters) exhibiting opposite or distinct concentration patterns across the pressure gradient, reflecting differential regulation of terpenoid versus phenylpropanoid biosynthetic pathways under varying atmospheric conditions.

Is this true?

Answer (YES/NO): YES